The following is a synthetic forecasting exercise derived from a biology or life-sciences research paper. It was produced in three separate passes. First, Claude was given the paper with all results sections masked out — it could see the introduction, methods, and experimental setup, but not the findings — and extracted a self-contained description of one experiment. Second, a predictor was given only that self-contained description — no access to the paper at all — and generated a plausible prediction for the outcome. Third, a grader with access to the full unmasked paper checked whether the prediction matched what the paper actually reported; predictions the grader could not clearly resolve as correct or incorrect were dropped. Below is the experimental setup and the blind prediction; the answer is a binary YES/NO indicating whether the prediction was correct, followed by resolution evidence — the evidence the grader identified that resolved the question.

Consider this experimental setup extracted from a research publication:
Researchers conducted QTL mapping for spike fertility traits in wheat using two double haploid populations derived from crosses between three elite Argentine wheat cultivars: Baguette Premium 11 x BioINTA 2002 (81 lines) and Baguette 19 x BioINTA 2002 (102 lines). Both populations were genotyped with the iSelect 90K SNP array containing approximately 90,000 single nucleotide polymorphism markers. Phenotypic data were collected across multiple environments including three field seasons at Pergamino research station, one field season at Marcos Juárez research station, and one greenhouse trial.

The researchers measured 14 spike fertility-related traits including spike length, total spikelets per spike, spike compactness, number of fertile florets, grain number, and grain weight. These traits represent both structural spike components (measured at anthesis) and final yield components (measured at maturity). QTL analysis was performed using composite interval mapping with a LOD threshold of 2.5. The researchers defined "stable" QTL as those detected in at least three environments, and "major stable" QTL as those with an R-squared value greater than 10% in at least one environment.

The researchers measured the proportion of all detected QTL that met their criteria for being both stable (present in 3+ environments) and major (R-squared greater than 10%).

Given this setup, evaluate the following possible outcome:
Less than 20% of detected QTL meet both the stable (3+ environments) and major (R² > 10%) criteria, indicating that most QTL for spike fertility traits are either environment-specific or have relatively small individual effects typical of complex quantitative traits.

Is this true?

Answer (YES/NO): YES